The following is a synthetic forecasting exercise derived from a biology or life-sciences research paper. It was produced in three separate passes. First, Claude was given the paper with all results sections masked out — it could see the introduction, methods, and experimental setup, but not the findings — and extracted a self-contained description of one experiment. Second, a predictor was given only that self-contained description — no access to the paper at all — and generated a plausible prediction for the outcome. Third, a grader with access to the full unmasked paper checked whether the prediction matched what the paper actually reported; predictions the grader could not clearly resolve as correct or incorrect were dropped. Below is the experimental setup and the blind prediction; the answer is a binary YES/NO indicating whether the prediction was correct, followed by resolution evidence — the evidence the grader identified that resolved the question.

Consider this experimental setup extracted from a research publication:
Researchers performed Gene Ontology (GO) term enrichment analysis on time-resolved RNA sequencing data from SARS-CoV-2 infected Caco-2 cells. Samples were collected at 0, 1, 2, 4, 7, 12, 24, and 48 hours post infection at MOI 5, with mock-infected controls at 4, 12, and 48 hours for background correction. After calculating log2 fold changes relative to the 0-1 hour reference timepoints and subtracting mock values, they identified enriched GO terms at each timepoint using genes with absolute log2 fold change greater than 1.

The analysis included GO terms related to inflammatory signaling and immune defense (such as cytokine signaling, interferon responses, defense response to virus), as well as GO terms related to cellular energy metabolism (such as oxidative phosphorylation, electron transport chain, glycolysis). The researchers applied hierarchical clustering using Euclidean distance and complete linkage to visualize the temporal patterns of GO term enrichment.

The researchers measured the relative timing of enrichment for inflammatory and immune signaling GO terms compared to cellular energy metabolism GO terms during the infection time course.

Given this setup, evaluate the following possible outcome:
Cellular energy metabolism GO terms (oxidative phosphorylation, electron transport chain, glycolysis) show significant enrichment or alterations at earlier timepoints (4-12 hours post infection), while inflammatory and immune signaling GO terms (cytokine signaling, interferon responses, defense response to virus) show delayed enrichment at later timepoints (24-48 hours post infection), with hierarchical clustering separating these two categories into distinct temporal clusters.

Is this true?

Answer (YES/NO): NO